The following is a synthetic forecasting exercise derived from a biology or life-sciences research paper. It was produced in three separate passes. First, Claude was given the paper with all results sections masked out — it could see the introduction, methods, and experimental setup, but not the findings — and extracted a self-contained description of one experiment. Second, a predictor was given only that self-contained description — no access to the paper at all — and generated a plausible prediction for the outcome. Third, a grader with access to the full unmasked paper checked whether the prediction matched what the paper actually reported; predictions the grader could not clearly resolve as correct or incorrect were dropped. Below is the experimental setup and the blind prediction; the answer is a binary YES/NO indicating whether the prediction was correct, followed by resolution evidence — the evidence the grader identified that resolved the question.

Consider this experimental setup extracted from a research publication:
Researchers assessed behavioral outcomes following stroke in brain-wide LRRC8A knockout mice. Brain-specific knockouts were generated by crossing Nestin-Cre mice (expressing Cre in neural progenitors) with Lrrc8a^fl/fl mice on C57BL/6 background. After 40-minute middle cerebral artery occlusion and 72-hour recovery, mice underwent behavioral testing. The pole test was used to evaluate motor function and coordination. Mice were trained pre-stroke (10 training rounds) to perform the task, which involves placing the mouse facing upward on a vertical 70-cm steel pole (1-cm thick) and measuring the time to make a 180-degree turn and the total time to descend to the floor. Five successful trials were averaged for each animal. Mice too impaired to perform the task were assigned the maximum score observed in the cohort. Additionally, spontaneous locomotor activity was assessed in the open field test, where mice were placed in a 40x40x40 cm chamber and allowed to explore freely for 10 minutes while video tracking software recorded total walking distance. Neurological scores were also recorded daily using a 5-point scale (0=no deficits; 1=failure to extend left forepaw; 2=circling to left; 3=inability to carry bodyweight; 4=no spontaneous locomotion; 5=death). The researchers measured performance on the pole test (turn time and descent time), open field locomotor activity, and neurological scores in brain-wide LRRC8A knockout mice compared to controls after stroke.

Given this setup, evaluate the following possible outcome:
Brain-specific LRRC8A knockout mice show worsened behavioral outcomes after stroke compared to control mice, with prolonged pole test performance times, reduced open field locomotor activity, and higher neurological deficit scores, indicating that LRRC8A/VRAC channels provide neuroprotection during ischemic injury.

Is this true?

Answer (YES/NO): NO